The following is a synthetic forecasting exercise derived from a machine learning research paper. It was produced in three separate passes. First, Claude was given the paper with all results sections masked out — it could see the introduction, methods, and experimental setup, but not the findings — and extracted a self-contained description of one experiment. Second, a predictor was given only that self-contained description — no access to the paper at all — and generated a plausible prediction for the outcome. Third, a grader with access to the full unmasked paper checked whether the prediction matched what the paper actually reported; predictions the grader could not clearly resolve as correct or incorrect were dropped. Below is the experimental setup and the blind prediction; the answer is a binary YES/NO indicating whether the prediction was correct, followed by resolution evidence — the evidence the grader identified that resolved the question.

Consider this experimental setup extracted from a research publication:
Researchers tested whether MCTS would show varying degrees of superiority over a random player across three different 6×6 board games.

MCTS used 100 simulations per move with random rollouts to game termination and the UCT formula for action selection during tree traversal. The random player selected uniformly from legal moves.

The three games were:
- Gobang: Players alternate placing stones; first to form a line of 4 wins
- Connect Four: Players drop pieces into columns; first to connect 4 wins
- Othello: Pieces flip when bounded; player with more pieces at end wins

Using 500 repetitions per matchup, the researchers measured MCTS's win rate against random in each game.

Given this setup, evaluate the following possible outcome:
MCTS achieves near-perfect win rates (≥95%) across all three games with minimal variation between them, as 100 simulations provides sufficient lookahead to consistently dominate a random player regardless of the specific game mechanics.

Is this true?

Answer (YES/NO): YES